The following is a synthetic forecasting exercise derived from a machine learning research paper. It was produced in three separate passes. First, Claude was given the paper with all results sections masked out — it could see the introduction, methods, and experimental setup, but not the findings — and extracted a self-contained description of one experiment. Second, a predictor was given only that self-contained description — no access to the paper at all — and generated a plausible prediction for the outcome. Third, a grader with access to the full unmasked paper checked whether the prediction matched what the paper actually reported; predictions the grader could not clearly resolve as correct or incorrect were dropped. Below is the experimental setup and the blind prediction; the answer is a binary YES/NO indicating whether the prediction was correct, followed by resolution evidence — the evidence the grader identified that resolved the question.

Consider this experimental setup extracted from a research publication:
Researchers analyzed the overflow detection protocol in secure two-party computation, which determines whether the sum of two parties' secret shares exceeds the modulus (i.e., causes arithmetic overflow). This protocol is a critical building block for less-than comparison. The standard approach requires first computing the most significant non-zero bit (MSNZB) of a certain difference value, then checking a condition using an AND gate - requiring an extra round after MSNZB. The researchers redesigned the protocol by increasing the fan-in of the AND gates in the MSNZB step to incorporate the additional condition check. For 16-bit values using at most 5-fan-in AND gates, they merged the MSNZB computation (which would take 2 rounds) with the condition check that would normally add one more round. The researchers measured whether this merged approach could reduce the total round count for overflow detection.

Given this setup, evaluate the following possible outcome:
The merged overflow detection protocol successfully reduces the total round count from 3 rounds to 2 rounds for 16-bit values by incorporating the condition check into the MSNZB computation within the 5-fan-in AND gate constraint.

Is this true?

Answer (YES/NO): YES